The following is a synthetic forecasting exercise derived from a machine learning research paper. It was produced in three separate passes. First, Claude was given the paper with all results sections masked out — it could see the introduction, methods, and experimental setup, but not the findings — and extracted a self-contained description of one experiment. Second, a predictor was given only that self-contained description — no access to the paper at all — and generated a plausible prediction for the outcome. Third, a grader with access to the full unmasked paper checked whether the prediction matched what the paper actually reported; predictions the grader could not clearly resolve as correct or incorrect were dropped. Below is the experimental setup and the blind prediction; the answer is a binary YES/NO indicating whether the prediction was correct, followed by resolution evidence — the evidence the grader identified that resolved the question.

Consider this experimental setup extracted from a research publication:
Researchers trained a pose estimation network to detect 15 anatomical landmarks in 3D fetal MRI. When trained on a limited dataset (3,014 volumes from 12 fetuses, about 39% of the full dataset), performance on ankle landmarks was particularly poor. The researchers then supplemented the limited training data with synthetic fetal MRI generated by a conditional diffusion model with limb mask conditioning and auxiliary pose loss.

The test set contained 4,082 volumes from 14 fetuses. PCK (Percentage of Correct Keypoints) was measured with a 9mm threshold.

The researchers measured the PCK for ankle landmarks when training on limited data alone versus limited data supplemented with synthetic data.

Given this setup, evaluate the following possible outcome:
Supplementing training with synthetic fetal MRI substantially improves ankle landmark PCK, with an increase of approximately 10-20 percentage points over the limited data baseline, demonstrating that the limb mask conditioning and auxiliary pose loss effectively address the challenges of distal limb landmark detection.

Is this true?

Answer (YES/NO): NO